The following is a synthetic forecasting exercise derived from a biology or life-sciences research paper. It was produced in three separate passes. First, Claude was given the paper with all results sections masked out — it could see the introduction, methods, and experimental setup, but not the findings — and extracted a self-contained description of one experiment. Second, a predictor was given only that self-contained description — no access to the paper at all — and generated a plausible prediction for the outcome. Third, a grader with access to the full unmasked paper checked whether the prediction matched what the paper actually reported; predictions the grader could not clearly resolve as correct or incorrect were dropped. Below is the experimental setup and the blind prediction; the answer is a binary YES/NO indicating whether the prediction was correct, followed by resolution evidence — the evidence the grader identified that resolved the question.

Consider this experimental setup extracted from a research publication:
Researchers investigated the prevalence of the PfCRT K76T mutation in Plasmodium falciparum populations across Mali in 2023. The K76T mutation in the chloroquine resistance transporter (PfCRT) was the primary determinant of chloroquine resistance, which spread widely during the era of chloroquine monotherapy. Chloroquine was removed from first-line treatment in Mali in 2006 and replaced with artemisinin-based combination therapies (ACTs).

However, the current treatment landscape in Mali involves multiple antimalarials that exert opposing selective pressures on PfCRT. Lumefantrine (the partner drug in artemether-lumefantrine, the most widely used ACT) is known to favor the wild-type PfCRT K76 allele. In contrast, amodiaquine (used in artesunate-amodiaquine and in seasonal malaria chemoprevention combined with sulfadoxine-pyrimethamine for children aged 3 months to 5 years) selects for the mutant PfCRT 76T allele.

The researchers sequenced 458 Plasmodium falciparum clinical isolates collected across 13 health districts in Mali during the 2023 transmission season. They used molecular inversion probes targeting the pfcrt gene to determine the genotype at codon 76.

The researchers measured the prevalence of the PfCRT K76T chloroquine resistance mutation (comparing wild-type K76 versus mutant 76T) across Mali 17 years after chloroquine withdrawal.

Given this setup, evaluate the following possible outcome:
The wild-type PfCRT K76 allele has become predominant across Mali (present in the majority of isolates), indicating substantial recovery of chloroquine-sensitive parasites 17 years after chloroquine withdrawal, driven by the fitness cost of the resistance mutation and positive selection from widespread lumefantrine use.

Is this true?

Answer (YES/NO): YES